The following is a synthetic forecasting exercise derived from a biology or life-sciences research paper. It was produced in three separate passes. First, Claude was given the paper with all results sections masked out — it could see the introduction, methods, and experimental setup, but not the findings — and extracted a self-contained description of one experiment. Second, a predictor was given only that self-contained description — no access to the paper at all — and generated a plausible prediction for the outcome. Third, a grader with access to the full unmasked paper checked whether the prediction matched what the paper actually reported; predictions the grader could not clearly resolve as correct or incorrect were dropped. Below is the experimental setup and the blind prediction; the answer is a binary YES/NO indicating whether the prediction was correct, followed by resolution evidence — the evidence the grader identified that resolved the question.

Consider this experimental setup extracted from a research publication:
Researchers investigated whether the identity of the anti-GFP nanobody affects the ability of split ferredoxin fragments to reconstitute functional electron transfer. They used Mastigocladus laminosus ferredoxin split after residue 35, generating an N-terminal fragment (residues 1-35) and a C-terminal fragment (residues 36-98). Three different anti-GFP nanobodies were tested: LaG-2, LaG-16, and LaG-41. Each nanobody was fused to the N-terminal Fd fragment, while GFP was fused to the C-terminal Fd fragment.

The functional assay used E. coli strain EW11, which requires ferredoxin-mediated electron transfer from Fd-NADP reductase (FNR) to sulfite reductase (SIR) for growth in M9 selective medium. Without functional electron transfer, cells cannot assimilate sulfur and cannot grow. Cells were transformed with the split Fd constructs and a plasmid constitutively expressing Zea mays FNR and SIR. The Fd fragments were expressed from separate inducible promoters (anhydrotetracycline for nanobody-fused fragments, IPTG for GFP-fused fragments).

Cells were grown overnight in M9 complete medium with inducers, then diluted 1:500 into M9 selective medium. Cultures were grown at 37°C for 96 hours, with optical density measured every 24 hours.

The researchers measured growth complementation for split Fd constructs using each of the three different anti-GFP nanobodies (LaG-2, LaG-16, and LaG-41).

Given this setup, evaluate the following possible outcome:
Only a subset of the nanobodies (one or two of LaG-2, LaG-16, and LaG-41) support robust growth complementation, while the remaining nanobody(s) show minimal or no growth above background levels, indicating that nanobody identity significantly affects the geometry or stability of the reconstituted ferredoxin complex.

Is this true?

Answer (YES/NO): YES